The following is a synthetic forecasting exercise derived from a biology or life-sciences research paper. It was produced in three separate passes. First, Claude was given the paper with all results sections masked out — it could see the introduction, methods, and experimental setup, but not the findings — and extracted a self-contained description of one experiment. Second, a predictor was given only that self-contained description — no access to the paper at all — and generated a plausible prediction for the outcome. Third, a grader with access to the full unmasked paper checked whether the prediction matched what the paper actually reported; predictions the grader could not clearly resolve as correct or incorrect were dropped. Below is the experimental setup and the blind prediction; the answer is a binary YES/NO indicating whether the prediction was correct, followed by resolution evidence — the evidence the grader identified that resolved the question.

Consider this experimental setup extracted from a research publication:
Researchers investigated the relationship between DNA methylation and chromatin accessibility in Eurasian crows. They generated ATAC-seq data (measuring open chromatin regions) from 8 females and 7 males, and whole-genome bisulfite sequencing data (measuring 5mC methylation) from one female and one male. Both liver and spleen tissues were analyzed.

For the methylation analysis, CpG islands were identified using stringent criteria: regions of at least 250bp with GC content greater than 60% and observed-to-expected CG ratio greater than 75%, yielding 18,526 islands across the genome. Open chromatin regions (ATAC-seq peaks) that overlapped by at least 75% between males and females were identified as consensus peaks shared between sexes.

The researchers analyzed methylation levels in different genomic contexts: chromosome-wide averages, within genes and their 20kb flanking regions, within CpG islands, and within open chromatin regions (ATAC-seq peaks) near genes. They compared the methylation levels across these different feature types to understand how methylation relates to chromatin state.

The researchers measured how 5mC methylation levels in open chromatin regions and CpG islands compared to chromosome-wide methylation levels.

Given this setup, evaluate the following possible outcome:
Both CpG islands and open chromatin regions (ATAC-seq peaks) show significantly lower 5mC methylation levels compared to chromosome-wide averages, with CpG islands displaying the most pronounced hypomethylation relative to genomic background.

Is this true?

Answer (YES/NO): NO